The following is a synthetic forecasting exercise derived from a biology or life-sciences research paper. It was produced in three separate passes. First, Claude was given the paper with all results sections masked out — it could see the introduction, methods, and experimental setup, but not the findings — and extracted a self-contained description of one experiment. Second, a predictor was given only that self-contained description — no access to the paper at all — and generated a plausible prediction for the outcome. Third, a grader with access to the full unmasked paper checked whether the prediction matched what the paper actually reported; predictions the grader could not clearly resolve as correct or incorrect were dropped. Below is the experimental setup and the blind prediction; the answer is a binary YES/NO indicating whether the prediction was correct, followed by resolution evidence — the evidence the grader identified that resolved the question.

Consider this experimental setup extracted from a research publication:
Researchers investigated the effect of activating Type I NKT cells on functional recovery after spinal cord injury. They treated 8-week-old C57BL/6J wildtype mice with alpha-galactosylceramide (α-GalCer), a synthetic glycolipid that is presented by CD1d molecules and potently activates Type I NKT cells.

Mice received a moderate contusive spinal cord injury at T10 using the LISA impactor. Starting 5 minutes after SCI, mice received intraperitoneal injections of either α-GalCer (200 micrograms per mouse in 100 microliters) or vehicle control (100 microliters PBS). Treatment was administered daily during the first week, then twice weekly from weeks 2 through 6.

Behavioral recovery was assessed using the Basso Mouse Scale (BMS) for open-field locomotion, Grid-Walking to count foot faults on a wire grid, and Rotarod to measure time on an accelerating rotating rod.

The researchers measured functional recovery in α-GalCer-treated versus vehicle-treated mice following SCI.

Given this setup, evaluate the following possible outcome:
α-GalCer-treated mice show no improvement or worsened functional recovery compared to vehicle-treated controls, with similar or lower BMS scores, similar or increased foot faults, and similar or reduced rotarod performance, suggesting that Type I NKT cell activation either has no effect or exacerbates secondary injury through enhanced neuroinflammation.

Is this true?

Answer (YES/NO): YES